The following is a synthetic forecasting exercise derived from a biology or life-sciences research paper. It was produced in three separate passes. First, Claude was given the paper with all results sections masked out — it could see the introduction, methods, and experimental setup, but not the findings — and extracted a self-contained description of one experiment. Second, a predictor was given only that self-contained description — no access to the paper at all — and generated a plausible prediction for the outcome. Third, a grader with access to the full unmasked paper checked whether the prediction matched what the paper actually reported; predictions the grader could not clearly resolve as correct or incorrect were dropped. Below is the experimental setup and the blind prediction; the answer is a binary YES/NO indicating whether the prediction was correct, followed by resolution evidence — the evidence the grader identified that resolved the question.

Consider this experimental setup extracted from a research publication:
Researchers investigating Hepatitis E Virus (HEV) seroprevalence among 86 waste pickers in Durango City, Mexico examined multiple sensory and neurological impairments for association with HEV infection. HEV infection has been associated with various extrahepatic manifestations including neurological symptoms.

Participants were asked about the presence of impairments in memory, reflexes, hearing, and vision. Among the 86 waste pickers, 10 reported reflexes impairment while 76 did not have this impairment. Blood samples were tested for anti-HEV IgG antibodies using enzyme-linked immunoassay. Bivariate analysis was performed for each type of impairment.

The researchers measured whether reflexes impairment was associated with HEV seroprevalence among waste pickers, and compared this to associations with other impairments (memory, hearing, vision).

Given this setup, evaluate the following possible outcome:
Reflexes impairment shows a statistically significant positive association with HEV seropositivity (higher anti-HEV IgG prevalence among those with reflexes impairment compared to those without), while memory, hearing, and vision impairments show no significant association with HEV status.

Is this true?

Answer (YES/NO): YES